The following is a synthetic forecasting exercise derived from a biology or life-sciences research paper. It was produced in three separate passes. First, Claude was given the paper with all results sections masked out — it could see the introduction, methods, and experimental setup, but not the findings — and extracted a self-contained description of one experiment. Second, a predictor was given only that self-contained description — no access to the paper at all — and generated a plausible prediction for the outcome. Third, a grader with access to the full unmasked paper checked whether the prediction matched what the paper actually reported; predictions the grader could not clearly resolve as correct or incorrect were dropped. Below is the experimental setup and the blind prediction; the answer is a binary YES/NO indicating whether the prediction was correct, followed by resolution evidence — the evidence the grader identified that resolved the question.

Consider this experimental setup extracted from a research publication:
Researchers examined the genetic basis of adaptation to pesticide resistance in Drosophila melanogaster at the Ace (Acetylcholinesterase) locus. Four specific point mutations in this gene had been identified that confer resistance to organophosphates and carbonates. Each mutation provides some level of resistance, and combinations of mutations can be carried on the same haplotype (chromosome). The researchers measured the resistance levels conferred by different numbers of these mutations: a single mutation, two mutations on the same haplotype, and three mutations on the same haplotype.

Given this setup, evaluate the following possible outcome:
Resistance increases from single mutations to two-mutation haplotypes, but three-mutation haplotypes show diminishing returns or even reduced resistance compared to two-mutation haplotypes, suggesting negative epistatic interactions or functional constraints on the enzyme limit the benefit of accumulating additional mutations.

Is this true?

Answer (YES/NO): NO